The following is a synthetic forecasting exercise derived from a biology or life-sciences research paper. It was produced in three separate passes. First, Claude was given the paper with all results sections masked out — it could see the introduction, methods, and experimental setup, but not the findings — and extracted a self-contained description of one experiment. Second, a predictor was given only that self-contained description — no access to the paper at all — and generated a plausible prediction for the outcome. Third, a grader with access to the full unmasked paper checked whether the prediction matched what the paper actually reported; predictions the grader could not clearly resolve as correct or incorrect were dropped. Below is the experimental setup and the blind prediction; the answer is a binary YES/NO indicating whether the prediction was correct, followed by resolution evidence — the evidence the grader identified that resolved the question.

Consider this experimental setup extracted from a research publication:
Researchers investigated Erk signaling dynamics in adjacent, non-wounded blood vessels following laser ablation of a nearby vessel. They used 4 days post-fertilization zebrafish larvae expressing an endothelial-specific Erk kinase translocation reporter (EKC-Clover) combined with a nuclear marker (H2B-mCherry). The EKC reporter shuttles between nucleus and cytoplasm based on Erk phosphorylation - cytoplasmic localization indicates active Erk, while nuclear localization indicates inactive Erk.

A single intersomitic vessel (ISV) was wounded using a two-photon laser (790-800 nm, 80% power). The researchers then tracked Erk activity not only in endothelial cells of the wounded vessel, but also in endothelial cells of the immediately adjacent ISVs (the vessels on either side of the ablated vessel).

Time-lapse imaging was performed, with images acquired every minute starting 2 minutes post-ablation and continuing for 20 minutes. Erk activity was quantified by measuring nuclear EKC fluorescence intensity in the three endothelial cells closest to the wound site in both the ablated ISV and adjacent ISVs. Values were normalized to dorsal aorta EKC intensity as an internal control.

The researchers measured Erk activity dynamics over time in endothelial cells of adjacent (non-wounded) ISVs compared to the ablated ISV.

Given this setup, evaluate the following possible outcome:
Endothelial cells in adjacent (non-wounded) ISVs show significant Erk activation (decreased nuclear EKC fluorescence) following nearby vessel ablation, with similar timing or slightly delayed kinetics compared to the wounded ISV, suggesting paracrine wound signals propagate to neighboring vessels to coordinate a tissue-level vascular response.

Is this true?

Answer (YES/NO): YES